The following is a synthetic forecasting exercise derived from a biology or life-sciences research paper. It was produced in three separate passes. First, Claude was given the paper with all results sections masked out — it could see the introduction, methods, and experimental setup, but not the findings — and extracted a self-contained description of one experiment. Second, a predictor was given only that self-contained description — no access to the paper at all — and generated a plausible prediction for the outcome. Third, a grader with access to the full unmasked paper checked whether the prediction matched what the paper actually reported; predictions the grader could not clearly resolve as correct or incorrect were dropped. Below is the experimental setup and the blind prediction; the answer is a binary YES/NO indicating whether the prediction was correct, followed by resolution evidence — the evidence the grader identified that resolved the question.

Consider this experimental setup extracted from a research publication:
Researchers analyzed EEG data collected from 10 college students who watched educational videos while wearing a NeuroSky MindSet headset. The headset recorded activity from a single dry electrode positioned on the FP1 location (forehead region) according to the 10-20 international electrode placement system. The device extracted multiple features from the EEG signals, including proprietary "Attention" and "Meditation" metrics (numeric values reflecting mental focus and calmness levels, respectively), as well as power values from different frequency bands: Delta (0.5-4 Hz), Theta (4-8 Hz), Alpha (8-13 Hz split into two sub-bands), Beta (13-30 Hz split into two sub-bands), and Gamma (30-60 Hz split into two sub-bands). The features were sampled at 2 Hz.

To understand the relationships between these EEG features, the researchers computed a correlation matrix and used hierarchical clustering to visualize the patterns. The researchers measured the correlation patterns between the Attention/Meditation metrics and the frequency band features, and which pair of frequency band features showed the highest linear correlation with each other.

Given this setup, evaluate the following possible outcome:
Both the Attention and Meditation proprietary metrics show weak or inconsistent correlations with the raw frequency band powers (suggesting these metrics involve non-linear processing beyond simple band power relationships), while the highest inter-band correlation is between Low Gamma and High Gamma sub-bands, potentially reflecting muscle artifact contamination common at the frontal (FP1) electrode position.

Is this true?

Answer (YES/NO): NO